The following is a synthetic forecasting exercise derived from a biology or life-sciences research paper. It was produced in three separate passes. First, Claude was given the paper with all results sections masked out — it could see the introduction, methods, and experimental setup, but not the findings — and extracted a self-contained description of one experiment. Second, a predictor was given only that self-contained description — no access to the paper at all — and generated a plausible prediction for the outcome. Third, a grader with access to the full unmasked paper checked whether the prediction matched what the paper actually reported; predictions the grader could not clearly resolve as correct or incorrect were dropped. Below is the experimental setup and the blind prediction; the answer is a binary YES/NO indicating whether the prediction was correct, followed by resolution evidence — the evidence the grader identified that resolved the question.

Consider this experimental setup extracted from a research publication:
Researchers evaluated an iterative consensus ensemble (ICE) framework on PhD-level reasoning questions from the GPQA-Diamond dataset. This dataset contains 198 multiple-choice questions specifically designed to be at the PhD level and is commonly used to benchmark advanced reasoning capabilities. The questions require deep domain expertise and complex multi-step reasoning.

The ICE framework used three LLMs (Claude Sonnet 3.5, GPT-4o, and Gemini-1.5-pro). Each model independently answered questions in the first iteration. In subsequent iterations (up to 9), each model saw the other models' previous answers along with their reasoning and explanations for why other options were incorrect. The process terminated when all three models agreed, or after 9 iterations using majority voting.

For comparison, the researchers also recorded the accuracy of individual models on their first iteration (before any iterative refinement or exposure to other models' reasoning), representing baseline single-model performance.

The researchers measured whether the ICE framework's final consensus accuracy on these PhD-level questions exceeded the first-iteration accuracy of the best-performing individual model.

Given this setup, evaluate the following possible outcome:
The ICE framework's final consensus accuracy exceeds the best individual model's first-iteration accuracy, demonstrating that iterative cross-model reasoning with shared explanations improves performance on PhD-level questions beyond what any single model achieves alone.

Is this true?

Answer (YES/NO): YES